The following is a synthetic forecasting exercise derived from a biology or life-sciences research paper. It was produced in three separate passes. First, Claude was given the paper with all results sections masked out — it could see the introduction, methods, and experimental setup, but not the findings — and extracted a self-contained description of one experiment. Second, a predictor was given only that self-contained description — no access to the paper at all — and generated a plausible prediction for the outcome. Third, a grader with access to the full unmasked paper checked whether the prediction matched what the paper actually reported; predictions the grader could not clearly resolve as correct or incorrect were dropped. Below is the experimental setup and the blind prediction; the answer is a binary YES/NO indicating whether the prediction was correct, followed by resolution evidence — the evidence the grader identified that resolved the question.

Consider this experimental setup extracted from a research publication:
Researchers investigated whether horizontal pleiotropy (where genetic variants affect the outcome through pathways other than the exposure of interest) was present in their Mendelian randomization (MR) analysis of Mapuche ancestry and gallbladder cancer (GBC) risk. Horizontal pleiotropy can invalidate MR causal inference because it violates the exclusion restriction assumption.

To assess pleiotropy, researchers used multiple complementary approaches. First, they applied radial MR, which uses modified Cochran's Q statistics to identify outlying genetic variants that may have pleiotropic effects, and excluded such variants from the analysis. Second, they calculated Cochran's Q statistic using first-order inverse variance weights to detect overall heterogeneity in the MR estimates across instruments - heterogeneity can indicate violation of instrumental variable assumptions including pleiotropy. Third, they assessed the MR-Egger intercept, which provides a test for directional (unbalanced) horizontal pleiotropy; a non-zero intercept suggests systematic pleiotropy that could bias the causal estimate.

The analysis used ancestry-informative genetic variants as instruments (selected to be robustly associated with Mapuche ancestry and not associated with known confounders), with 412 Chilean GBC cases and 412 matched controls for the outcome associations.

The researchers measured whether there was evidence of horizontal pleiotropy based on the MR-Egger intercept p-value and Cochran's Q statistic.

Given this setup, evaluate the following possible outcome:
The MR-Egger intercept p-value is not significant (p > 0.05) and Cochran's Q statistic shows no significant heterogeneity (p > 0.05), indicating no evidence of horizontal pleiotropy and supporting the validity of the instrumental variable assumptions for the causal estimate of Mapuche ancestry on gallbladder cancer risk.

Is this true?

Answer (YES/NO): YES